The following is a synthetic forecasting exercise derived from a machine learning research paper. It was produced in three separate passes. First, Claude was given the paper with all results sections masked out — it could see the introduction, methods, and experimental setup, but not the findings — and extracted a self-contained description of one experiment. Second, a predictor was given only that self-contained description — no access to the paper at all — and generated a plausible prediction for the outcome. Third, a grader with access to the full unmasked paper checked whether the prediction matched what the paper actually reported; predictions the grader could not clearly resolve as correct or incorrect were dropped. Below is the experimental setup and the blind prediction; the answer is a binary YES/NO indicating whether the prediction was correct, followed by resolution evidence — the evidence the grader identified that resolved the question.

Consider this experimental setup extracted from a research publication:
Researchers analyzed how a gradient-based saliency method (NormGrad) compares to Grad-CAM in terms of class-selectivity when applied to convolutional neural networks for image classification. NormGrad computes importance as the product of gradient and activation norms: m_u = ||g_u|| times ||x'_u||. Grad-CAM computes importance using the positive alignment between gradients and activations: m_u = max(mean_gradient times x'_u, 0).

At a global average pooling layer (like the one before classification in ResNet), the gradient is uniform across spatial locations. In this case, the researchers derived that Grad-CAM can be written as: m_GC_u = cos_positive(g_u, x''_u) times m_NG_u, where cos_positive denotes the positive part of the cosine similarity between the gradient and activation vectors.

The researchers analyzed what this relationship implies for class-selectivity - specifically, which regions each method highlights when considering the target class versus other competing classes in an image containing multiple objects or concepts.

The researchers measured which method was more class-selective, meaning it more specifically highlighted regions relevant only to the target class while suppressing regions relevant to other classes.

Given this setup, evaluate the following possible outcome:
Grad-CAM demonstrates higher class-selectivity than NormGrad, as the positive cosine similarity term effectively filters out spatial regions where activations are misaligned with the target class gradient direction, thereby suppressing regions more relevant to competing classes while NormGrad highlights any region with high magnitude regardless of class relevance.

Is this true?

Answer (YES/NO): YES